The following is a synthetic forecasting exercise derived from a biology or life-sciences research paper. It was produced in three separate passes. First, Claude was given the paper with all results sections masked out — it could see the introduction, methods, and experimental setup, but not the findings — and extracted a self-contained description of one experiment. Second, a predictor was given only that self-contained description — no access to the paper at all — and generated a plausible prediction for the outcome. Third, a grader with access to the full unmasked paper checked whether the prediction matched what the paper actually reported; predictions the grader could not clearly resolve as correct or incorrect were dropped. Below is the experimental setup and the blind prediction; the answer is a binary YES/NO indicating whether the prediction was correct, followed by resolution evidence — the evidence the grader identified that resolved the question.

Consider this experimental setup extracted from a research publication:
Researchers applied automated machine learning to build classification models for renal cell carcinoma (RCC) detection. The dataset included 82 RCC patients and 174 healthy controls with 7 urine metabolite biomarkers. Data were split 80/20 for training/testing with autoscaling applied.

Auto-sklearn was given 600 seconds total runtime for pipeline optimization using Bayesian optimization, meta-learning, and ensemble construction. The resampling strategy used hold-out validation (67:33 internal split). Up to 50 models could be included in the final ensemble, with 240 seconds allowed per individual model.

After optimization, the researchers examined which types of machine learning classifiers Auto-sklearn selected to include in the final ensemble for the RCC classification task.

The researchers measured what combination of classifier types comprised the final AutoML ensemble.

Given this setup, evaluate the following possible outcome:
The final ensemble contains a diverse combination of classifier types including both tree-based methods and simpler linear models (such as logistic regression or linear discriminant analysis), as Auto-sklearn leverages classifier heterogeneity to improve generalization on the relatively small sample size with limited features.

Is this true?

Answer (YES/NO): NO